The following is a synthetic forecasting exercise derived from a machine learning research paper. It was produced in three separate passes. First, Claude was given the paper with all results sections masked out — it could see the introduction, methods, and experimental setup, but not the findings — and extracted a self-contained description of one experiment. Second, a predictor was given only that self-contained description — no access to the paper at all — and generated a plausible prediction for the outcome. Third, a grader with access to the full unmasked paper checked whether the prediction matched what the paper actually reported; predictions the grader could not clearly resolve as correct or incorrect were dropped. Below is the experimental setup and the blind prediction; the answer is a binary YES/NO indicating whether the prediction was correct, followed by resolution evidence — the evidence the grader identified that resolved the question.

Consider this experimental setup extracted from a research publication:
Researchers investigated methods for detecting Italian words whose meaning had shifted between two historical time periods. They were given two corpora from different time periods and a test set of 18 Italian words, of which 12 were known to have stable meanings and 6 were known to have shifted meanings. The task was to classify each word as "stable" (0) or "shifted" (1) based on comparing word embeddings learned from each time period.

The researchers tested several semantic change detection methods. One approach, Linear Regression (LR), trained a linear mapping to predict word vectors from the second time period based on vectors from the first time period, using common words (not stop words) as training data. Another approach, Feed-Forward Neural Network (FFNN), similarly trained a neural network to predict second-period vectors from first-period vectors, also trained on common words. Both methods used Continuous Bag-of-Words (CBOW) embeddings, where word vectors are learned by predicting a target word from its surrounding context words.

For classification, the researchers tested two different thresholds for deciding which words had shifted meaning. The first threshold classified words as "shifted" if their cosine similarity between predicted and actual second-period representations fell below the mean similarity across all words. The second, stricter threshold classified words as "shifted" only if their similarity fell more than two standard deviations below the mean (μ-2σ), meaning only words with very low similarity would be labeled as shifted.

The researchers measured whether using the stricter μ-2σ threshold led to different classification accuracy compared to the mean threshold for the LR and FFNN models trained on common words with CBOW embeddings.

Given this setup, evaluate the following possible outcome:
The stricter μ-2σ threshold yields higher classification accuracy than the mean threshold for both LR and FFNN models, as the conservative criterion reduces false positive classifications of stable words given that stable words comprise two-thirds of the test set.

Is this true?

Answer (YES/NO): YES